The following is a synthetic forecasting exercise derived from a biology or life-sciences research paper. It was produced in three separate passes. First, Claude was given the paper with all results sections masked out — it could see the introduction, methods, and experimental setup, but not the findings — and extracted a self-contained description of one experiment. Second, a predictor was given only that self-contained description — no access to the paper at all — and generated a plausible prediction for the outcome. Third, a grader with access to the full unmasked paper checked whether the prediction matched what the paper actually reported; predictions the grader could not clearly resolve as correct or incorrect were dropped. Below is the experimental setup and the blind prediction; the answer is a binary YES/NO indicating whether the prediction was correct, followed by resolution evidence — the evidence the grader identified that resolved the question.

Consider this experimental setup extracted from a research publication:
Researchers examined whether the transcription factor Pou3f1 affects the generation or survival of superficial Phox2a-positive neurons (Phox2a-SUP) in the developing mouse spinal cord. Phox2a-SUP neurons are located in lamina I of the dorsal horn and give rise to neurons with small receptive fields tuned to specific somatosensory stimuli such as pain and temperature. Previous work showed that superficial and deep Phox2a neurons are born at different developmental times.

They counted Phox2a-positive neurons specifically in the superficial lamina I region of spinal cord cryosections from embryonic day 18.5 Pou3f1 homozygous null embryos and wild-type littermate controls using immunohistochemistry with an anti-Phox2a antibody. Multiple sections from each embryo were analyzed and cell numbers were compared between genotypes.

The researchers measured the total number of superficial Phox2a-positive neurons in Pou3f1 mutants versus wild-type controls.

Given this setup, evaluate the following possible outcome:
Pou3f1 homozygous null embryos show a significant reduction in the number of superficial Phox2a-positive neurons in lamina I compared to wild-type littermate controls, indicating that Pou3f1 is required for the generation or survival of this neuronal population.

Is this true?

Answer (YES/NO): NO